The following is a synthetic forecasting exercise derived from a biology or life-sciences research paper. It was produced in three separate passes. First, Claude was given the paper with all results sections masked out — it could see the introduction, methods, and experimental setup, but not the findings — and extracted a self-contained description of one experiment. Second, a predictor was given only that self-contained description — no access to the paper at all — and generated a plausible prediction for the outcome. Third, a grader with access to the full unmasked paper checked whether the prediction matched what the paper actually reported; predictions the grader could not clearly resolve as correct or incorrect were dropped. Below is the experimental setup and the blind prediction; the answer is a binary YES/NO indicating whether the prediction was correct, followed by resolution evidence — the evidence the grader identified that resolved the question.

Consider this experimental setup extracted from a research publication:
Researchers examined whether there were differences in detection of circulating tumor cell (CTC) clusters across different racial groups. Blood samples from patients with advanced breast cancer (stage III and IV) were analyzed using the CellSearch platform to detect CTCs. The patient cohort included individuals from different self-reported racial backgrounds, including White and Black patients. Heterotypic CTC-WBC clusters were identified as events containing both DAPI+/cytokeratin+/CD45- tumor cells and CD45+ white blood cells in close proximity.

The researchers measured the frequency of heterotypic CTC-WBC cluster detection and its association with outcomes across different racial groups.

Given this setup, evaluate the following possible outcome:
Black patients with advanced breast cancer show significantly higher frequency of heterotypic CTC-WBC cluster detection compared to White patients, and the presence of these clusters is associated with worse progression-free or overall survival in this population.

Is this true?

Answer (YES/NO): YES